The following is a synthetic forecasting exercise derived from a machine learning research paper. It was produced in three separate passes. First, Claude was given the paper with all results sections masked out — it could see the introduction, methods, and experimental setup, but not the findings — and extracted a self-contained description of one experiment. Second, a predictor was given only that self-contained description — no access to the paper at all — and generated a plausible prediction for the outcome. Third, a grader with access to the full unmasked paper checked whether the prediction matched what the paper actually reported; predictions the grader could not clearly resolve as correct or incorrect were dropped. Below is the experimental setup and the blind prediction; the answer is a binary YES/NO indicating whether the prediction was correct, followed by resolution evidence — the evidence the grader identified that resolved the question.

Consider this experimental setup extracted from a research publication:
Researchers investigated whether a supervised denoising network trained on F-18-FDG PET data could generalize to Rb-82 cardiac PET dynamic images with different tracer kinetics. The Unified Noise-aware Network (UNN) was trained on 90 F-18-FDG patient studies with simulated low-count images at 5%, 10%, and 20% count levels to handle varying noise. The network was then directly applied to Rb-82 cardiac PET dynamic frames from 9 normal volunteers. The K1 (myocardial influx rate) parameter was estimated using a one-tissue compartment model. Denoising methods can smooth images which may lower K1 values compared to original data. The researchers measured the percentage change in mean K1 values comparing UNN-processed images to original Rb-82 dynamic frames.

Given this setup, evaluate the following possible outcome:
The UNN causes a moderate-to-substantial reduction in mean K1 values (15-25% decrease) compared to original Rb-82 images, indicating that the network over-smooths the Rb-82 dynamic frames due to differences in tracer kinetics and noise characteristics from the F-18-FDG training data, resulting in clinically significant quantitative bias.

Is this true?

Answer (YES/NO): NO